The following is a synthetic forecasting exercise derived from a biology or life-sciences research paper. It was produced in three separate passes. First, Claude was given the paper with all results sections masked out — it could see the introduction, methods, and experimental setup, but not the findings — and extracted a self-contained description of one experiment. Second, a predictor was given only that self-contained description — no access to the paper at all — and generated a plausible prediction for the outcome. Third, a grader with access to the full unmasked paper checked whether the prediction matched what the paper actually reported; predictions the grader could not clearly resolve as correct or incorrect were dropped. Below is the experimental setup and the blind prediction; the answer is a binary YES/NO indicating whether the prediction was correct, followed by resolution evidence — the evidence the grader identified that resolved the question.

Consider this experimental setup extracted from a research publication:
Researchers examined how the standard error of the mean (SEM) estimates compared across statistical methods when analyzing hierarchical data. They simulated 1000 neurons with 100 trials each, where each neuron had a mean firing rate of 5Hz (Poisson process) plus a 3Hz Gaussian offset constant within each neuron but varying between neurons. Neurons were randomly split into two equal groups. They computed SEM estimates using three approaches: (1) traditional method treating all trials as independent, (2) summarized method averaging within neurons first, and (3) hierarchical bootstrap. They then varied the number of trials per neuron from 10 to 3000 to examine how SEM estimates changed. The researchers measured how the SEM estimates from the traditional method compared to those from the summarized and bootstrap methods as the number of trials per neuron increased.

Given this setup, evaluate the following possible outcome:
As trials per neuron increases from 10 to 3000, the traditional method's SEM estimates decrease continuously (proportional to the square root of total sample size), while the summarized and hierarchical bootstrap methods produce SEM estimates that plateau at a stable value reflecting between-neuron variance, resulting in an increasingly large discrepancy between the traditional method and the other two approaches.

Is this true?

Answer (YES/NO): YES